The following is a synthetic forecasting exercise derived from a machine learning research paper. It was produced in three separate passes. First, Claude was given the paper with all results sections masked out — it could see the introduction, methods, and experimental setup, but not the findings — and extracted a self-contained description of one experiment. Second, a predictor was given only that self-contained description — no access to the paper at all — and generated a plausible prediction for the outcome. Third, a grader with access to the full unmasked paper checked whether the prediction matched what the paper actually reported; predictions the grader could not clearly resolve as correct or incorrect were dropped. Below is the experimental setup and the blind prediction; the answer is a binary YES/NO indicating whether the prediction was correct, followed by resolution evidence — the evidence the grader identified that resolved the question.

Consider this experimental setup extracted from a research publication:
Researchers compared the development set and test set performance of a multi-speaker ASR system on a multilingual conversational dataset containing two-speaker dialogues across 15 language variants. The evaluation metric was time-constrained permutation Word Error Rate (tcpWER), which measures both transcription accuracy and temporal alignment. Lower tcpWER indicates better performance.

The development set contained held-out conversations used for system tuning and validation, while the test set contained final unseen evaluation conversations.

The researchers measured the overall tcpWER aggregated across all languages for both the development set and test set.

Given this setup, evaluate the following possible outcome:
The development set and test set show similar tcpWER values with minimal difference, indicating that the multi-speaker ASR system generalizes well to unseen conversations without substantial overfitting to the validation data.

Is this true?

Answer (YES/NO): NO